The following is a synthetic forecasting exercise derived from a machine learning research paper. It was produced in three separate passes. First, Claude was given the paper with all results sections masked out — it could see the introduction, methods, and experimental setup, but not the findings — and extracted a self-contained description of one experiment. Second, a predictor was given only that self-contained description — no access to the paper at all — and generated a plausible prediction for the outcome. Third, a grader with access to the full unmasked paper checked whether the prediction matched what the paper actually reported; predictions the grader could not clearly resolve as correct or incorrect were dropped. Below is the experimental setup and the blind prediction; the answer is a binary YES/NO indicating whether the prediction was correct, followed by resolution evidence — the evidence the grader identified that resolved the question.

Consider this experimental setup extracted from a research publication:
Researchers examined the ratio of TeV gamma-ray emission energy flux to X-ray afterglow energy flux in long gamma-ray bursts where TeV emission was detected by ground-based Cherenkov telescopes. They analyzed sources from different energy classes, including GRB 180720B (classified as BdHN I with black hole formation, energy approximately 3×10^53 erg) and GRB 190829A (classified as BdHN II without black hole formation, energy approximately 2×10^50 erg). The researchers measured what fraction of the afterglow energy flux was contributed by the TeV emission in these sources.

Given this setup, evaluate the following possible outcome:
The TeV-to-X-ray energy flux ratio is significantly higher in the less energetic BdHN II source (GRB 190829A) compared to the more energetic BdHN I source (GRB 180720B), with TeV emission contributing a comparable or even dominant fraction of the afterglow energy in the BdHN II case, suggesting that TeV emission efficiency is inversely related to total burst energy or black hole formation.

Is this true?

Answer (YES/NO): NO